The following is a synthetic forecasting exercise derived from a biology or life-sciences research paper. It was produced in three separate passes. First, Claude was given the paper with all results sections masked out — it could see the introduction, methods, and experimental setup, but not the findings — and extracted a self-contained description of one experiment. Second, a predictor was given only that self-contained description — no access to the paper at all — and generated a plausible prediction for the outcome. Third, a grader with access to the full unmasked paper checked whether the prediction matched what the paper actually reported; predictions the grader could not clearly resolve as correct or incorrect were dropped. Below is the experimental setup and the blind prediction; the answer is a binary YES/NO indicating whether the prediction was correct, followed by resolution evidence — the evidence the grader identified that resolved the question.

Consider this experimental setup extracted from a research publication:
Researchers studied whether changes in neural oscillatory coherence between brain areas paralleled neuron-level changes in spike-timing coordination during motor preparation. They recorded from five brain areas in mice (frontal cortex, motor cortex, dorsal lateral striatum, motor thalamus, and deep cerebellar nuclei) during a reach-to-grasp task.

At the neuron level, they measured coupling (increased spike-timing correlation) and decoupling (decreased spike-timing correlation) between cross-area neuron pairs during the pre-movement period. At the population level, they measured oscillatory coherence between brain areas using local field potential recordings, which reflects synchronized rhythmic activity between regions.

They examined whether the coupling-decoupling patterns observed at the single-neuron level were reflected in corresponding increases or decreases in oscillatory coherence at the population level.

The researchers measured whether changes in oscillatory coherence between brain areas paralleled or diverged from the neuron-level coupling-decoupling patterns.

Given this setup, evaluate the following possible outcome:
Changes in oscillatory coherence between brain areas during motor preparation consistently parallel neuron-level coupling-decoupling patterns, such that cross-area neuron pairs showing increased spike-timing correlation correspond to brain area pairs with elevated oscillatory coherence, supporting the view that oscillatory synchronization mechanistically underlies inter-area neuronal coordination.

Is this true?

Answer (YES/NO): YES